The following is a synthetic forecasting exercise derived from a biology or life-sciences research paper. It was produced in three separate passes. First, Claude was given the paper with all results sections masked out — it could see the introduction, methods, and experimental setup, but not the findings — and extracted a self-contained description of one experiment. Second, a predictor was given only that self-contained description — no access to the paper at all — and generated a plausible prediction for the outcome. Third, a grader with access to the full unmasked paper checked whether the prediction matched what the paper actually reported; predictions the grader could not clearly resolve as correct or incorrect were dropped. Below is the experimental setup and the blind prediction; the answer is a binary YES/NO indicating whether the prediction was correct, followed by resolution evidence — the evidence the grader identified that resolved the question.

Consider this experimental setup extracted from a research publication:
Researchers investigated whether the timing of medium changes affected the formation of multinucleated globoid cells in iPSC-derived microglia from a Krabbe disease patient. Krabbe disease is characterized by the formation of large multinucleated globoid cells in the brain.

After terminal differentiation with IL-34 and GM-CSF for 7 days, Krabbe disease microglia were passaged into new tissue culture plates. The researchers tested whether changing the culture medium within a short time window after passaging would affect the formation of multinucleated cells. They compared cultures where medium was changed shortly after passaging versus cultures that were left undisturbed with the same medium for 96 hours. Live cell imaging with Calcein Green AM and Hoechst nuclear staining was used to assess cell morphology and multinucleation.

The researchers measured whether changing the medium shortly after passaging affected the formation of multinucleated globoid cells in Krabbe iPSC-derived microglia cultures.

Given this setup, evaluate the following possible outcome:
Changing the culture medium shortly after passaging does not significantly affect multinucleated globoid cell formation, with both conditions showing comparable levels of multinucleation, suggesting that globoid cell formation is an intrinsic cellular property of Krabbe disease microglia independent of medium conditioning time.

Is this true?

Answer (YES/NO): NO